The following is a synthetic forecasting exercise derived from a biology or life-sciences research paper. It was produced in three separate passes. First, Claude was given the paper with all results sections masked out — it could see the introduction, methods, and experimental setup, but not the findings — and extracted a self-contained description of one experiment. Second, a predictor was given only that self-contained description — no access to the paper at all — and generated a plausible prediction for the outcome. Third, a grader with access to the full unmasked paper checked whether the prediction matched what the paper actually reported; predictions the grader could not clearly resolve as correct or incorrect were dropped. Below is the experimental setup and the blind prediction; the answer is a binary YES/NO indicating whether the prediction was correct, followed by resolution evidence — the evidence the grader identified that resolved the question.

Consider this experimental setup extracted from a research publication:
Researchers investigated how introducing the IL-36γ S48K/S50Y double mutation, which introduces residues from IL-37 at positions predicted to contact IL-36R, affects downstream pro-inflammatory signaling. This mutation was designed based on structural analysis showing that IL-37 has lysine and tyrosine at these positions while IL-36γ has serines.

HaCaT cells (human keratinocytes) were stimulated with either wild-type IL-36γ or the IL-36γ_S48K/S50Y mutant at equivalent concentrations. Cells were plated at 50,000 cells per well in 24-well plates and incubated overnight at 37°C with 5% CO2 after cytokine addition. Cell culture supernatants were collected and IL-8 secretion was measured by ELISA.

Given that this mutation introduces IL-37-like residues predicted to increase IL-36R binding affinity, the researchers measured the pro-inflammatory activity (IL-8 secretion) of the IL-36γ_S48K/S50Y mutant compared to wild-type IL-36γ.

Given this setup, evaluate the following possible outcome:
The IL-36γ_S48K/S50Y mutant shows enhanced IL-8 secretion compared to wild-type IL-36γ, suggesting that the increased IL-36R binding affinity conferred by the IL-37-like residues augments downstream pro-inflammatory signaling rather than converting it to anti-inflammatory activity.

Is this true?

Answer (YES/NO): NO